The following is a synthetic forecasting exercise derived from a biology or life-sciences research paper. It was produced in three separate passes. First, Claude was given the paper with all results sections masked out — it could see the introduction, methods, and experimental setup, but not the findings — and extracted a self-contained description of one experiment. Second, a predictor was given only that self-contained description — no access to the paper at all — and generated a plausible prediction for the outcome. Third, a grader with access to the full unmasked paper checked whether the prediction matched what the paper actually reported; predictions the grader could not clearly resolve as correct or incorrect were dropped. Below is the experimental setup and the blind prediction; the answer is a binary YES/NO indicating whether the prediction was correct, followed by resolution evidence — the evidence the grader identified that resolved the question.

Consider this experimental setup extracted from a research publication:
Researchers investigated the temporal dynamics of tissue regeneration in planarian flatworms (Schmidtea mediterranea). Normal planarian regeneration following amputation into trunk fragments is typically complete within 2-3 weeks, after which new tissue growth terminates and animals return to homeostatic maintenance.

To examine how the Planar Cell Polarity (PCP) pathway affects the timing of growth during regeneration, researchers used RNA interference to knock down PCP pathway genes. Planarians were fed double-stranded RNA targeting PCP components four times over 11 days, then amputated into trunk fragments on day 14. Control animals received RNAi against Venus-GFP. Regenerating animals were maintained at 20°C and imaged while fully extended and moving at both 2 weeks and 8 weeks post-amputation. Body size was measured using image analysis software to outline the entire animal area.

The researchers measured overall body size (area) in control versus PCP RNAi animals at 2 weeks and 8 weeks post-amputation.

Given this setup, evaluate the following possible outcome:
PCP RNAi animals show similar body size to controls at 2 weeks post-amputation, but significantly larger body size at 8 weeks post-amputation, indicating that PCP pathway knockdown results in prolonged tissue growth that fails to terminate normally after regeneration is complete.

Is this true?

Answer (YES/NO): NO